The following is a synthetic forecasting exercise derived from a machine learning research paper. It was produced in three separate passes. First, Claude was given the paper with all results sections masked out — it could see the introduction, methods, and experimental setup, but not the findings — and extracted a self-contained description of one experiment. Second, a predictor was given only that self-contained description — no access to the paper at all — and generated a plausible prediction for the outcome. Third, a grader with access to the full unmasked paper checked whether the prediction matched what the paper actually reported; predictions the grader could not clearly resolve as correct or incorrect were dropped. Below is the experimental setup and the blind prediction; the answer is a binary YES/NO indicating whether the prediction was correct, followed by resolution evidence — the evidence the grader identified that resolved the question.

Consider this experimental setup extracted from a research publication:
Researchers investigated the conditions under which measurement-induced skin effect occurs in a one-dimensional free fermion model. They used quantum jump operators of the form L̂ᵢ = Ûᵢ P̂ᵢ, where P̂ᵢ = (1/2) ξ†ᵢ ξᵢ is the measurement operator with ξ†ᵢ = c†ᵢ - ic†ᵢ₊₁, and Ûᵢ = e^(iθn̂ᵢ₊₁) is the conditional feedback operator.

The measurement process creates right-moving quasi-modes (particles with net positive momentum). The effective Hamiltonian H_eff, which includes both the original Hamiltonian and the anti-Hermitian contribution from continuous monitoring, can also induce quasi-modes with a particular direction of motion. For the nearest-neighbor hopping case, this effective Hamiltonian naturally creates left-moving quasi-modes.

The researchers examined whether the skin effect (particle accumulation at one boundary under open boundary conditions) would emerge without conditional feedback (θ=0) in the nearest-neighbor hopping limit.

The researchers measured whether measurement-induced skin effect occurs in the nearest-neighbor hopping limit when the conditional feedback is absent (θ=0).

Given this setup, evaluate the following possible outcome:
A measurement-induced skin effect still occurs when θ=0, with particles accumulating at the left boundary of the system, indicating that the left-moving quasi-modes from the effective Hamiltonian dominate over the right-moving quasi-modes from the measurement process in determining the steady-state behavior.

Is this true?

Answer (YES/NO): NO